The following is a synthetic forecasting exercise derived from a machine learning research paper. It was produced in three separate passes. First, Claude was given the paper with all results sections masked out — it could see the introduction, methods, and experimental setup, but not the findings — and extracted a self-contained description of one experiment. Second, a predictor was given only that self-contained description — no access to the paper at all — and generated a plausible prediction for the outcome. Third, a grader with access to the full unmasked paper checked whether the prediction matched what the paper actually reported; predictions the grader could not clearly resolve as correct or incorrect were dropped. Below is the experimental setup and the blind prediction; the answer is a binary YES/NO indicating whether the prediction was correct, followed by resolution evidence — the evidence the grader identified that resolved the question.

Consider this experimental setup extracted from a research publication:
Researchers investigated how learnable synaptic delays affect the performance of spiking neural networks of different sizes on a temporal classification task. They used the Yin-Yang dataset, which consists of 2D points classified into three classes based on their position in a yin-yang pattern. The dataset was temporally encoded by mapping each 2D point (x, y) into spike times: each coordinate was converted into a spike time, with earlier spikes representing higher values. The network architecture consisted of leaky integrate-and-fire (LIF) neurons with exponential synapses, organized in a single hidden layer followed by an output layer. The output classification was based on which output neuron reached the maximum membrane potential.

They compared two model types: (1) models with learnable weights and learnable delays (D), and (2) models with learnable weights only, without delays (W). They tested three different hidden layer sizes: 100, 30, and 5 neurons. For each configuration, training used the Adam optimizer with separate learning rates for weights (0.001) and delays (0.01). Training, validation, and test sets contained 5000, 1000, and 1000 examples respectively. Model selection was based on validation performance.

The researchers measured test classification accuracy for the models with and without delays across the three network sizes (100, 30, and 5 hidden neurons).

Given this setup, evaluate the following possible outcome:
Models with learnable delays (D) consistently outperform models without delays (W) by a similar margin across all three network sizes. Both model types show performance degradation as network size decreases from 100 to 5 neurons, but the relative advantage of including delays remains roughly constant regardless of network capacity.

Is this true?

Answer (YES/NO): NO